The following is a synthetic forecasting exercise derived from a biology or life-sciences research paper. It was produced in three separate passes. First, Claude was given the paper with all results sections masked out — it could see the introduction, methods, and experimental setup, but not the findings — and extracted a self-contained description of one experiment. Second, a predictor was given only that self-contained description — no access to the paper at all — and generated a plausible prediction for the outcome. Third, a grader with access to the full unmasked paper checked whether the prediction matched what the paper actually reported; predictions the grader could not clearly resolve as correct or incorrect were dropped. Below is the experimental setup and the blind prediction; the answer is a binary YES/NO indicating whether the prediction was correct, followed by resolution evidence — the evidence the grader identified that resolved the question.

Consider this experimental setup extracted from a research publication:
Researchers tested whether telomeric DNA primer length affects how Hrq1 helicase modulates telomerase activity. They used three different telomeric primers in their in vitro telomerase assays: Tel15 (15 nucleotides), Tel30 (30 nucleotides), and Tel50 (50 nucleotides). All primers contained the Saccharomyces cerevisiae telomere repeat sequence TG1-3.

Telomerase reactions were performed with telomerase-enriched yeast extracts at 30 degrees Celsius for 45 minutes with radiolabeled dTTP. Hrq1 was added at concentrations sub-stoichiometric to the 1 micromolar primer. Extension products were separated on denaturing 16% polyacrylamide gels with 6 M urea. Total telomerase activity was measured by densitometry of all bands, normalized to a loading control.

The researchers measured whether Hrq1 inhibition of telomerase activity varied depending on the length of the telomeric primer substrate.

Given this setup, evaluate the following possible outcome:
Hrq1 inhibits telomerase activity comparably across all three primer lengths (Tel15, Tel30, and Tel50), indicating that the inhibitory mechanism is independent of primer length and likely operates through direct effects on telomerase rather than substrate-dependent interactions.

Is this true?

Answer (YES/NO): NO